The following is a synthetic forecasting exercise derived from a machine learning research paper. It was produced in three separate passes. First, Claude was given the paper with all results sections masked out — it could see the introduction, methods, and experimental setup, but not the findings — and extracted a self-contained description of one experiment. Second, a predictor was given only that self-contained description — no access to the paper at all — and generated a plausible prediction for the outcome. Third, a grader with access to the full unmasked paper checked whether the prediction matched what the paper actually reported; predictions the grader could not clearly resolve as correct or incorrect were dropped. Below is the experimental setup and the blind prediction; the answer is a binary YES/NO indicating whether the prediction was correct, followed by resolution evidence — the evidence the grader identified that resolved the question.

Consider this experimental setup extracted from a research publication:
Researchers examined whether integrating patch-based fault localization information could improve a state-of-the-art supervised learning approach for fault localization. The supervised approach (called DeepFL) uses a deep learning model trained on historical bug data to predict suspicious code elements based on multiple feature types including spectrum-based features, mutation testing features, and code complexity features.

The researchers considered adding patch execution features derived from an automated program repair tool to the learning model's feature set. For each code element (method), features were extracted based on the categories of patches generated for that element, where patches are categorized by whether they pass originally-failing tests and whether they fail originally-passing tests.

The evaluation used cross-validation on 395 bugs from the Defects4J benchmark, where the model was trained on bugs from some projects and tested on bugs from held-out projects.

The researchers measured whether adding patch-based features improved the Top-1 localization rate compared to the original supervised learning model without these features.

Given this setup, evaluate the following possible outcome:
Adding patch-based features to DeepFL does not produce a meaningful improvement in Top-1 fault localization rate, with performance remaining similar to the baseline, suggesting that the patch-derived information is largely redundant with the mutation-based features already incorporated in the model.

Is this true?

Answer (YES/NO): NO